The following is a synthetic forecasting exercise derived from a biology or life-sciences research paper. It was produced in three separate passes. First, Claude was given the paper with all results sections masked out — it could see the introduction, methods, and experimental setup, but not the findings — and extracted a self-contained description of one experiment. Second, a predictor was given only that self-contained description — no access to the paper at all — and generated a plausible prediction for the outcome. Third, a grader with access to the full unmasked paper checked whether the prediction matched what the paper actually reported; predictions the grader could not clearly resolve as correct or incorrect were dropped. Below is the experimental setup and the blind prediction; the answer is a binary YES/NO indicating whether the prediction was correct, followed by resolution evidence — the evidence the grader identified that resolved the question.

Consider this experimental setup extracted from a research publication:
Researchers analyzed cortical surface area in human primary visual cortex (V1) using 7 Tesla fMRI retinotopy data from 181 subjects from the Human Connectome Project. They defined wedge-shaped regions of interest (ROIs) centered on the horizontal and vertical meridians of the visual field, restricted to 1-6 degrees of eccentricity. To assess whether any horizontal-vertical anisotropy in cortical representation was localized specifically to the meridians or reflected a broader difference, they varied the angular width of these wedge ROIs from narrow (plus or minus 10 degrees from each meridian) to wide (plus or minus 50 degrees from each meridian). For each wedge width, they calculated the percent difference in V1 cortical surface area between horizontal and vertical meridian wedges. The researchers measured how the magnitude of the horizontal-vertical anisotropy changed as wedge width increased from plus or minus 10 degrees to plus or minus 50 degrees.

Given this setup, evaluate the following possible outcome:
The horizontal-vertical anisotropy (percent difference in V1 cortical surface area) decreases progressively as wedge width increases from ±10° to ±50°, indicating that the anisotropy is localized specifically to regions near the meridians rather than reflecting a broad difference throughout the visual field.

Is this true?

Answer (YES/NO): YES